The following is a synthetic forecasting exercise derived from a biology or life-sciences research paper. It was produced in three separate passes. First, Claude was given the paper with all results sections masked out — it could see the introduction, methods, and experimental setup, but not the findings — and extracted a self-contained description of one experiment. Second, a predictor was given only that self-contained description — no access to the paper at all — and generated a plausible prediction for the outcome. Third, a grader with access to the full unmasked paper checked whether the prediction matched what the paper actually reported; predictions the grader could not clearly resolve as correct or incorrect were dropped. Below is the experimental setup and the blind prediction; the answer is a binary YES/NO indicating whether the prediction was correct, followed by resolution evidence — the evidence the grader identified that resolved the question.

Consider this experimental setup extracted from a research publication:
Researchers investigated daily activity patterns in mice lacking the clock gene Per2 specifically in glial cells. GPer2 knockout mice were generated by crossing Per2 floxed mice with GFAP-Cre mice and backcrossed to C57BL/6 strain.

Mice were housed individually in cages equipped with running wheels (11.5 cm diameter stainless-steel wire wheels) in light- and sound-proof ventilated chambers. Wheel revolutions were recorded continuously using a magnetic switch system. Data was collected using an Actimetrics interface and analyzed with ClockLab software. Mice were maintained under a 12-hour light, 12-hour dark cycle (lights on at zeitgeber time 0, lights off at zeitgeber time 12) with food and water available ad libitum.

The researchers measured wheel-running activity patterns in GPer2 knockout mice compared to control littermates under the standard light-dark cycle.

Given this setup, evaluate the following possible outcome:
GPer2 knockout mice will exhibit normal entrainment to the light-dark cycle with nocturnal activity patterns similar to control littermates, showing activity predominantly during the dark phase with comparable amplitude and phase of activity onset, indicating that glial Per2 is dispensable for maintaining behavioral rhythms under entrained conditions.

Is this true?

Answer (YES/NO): YES